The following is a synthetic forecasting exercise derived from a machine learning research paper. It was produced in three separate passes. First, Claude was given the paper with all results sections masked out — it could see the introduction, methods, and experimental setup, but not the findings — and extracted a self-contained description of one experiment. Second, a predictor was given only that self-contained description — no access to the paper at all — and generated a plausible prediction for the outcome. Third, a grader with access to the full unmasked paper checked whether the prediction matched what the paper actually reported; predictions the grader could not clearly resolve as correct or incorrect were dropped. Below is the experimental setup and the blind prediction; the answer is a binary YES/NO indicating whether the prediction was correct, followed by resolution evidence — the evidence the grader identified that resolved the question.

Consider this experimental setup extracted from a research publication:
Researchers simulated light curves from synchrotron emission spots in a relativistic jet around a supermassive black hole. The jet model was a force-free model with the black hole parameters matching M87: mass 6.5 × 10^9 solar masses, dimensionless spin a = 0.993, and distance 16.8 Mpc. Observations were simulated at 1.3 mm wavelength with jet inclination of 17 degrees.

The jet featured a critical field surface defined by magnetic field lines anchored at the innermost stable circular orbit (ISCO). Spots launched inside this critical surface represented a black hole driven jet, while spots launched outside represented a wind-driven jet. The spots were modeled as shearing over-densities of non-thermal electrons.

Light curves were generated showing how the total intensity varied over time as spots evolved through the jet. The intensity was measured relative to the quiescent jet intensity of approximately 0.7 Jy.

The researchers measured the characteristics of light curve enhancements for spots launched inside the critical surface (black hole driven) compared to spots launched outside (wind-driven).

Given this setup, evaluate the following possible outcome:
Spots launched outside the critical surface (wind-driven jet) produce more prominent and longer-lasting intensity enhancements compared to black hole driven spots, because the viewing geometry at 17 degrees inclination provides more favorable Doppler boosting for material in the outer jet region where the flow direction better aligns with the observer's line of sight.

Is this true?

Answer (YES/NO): NO